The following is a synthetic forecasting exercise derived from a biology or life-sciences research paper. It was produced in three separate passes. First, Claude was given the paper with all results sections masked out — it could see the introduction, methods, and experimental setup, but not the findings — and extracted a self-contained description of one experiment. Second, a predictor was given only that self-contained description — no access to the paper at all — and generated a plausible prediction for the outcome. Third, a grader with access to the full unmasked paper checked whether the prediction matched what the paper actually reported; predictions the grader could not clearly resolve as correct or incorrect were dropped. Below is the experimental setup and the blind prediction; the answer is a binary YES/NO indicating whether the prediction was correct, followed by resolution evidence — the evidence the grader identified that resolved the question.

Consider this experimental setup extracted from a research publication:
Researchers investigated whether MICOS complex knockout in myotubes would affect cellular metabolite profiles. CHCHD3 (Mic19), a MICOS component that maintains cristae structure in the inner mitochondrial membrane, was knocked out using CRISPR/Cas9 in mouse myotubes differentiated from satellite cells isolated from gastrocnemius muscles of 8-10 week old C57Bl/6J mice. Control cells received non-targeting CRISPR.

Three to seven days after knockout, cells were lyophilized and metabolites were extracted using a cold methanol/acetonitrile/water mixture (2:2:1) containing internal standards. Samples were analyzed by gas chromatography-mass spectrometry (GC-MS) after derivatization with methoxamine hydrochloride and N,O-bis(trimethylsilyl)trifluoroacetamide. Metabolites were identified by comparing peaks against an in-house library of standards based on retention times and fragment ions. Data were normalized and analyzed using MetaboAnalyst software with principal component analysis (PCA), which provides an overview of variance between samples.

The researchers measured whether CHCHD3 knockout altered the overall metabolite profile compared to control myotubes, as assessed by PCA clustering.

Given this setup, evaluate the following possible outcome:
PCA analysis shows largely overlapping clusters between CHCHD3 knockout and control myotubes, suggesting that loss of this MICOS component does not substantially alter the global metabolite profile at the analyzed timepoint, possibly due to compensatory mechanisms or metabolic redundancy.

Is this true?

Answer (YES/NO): NO